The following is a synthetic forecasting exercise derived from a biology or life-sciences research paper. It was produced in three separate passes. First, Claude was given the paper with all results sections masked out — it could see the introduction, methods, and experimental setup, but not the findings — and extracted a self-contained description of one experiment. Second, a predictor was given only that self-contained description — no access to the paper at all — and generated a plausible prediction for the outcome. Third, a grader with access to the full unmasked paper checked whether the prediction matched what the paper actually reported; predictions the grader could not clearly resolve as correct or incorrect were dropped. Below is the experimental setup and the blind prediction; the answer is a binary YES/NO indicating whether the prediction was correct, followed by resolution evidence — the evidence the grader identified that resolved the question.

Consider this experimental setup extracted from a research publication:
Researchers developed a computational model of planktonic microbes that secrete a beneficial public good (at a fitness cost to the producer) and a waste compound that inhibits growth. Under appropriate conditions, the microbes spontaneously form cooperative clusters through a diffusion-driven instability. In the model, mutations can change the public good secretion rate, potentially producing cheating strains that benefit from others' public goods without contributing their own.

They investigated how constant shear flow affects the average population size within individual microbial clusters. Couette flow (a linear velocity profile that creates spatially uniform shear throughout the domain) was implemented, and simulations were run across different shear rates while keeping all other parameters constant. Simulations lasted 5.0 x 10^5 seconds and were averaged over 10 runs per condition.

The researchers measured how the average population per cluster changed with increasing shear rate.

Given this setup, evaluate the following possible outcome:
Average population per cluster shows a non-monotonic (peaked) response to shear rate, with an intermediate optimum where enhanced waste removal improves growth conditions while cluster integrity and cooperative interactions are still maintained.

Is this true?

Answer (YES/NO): NO